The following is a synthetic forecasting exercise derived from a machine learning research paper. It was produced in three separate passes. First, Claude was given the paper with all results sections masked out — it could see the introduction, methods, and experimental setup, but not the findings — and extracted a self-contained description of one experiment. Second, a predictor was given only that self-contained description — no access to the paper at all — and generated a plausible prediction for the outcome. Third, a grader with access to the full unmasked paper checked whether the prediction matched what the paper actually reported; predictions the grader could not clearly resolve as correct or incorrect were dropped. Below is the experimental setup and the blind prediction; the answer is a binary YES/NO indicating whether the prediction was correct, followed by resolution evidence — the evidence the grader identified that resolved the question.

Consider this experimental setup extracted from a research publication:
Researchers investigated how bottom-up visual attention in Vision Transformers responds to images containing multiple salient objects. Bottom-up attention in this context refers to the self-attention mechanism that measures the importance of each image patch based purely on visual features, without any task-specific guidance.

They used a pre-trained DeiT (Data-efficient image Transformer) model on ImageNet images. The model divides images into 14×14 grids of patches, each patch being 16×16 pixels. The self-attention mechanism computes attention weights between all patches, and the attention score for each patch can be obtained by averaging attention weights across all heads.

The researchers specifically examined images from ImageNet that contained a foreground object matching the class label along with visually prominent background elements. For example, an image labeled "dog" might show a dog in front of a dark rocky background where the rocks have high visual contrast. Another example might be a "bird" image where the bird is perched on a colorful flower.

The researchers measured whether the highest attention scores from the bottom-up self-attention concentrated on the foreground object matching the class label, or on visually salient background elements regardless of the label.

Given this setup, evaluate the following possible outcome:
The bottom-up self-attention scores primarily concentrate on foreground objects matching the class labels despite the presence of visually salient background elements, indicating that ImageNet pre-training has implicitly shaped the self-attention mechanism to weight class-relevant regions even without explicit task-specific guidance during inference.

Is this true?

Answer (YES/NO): NO